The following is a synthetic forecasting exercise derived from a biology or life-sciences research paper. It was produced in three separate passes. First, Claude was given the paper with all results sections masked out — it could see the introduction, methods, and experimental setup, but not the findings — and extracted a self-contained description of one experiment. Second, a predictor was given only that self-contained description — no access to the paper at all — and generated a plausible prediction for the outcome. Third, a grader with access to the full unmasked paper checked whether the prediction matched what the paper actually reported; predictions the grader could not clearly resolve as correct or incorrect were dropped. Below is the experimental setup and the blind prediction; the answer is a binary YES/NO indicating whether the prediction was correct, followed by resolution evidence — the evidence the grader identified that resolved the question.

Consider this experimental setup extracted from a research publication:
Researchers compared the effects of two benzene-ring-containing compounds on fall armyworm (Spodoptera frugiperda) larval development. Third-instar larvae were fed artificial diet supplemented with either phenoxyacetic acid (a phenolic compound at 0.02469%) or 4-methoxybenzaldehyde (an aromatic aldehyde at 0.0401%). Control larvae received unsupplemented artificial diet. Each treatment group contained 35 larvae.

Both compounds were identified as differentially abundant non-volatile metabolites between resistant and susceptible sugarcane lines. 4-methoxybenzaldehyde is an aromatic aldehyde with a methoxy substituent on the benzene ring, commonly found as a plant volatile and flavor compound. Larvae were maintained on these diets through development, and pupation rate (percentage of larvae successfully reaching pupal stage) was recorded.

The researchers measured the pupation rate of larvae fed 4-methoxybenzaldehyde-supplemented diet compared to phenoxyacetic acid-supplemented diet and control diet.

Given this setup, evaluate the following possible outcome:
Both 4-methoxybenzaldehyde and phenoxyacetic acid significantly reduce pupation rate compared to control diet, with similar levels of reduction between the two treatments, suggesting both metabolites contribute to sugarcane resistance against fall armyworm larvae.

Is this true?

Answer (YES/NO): NO